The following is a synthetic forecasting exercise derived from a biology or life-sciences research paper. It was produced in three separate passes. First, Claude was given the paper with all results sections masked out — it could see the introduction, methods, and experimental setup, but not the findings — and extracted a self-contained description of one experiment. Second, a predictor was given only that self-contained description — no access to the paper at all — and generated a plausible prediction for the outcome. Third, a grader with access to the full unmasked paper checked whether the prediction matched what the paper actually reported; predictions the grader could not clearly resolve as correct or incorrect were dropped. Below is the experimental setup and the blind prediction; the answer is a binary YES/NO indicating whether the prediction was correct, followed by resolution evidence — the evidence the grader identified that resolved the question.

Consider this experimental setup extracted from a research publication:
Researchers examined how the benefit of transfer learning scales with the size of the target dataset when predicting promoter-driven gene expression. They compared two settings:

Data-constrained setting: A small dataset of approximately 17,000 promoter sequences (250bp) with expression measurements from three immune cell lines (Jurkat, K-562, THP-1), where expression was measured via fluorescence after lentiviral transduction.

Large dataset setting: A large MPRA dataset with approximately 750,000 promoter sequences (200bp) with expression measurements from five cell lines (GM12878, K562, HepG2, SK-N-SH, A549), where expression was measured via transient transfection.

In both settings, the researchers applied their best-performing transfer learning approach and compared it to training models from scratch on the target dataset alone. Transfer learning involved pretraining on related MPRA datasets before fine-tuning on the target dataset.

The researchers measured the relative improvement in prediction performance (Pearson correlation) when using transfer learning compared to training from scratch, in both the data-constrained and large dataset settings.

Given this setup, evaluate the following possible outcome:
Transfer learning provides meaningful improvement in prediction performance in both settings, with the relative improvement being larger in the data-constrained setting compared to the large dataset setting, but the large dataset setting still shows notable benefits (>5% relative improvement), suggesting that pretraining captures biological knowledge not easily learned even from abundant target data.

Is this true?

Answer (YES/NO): NO